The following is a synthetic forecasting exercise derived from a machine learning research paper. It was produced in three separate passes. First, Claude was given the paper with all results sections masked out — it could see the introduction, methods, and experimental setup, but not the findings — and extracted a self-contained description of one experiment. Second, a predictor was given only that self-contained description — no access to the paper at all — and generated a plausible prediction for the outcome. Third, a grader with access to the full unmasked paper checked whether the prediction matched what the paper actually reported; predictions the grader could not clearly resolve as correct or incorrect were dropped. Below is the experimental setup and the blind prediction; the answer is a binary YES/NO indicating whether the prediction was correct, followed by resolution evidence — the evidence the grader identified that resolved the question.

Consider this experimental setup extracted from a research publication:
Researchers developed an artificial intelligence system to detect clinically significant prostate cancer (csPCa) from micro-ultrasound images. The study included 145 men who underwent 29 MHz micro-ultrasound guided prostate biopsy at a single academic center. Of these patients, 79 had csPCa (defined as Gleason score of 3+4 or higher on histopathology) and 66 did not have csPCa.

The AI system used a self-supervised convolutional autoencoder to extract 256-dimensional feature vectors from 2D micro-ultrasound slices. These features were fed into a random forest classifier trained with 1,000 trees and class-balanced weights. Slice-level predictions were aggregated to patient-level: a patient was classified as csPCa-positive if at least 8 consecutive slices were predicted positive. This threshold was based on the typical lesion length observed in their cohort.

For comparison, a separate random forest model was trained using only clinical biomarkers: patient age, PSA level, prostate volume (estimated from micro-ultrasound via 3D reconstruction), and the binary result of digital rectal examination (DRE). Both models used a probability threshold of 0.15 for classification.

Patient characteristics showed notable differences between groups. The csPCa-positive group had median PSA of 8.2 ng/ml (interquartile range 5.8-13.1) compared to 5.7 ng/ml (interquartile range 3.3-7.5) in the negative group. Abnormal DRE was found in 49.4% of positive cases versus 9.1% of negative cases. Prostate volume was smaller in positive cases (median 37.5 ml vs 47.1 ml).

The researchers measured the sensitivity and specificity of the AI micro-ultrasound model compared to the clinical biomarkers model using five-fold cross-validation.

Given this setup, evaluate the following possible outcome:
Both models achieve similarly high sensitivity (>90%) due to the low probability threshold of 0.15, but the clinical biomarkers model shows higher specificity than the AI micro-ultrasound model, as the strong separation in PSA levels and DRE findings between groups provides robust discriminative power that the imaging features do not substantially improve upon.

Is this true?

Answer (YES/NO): NO